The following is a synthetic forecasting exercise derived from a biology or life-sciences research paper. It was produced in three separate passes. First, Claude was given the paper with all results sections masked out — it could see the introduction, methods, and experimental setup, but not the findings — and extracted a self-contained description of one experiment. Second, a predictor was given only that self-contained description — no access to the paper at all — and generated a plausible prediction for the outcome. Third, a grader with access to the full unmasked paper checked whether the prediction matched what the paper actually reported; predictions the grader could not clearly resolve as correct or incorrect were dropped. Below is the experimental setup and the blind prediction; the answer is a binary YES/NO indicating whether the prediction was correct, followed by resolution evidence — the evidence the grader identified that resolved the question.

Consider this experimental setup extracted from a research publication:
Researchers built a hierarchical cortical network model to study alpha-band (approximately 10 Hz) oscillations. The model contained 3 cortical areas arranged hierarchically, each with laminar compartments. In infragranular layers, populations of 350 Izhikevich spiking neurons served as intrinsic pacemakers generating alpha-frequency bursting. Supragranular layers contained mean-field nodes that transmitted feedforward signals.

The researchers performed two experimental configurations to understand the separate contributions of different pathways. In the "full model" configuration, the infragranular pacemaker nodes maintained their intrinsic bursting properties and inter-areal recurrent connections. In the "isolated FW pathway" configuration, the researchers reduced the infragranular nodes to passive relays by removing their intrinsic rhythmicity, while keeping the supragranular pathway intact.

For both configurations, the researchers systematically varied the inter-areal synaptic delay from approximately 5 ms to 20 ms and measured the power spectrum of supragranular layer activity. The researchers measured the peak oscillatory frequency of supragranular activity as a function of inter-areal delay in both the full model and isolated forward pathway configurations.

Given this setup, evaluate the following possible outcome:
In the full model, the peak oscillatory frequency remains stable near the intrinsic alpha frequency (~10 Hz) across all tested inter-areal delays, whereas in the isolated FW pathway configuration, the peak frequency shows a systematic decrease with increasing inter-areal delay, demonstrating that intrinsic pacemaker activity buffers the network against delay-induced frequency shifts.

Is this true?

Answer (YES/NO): NO